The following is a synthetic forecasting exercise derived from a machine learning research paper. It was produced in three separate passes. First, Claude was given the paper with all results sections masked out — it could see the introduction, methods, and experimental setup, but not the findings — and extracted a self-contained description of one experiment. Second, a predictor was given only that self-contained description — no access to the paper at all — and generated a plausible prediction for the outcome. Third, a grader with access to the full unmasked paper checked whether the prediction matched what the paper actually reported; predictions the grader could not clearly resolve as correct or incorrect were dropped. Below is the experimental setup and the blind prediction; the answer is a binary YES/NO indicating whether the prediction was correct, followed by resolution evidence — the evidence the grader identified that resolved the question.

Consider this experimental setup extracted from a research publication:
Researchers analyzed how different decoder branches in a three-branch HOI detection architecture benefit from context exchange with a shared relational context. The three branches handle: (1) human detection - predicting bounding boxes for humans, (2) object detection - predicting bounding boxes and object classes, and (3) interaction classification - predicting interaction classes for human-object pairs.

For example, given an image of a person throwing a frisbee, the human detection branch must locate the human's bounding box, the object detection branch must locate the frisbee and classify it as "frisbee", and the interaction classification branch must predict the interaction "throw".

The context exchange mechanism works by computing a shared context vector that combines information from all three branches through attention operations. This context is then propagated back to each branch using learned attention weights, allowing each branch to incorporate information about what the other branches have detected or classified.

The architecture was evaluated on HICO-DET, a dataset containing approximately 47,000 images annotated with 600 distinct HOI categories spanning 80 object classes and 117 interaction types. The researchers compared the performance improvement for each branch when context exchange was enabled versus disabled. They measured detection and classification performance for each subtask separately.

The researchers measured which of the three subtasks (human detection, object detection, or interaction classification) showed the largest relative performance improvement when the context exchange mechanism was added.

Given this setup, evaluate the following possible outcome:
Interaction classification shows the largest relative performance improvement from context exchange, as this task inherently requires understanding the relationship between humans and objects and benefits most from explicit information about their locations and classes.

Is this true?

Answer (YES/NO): YES